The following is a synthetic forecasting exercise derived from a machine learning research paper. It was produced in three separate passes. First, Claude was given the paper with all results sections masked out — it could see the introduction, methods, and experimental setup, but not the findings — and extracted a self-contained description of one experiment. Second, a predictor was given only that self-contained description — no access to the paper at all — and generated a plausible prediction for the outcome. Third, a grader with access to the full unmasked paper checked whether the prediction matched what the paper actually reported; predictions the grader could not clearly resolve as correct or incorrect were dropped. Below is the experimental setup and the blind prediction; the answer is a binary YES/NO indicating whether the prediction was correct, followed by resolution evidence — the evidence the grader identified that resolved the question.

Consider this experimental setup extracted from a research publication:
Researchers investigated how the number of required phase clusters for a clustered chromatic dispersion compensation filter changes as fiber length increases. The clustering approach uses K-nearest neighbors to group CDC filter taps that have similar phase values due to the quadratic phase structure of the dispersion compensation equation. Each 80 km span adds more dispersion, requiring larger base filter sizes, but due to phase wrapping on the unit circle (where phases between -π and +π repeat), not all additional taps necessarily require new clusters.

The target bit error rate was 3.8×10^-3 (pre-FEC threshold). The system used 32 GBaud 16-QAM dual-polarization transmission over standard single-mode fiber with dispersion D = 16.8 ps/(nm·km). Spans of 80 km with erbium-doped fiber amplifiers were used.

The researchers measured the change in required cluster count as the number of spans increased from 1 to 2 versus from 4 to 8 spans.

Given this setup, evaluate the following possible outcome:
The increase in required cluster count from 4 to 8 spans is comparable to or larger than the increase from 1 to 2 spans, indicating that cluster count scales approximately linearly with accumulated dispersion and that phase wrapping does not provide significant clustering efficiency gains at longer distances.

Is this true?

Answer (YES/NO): YES